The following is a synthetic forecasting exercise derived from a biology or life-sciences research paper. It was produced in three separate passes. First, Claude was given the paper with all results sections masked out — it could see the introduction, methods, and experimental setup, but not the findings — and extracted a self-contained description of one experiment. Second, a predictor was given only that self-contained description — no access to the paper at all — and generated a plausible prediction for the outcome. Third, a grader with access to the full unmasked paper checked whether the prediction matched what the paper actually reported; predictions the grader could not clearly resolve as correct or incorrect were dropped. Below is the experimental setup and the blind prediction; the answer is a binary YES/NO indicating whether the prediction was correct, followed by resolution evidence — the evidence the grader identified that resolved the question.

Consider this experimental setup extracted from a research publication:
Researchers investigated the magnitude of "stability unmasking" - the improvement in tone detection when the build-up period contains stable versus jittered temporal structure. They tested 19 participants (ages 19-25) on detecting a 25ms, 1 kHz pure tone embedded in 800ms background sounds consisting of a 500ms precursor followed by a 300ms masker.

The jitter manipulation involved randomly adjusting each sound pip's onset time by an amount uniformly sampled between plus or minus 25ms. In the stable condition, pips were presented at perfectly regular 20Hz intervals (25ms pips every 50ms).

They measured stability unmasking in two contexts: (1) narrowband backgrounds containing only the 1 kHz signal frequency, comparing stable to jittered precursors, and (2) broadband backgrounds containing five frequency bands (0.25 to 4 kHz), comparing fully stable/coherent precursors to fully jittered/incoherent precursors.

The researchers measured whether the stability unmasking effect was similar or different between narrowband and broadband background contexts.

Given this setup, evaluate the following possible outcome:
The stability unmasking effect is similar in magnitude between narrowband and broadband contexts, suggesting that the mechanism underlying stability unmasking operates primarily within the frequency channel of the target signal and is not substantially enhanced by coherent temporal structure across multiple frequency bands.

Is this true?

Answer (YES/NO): YES